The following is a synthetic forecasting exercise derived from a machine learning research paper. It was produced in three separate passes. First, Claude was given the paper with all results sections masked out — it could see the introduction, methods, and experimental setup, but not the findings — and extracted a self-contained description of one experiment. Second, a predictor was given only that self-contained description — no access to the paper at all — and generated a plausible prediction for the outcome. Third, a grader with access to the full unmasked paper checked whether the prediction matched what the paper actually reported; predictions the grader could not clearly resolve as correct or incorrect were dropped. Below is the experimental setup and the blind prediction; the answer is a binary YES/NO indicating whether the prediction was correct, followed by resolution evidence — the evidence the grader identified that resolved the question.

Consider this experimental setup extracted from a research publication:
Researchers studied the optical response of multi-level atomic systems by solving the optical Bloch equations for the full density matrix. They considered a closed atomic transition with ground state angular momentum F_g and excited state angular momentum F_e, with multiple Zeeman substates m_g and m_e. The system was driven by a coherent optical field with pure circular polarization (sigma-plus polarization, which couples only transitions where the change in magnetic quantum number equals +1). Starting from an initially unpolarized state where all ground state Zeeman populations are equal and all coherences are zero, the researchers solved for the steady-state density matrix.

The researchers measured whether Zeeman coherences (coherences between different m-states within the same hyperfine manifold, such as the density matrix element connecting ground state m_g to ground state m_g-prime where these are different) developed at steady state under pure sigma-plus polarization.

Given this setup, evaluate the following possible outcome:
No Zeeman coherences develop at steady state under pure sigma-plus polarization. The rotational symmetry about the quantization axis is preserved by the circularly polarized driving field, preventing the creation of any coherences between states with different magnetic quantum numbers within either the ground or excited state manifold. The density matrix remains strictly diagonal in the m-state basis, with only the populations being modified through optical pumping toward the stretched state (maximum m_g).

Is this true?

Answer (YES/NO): YES